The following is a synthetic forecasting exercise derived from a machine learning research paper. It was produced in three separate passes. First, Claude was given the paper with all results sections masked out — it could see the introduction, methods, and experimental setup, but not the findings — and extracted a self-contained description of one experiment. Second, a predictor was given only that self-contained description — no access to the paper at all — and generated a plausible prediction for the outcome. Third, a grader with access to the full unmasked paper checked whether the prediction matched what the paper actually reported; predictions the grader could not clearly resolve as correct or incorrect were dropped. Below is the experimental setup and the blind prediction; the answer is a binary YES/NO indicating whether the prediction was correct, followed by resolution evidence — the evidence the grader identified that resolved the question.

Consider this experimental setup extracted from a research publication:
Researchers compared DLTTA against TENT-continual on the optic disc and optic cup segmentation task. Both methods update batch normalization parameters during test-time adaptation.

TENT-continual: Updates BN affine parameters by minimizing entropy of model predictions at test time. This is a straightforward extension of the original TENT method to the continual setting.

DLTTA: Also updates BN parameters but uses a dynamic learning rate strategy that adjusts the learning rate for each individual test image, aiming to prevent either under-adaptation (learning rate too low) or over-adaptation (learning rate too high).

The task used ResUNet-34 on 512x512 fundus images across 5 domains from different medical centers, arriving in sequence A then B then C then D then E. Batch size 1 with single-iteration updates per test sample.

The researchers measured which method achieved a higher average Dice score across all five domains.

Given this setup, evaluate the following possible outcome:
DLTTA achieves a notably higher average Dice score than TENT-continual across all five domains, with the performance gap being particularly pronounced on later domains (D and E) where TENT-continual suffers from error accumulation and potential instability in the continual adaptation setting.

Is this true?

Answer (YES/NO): NO